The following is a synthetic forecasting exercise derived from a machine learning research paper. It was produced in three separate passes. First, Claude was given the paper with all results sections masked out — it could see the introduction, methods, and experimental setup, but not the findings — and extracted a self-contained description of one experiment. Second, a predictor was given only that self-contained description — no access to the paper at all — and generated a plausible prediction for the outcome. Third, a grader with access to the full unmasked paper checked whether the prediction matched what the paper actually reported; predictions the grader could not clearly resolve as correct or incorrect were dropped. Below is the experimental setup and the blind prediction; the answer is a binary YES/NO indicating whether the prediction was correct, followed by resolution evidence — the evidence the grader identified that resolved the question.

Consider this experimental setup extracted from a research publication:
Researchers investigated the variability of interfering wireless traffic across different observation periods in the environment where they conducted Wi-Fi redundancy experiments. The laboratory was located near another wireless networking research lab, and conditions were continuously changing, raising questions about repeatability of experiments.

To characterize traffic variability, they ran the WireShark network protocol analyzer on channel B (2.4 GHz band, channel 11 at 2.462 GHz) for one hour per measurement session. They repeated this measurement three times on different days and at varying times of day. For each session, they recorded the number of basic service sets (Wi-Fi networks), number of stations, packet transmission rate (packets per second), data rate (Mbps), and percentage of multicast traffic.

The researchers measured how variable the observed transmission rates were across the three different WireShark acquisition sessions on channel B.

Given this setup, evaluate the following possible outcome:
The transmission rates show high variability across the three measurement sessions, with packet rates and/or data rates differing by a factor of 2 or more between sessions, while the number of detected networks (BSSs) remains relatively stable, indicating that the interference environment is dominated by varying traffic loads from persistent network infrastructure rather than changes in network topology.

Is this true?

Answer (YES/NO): YES